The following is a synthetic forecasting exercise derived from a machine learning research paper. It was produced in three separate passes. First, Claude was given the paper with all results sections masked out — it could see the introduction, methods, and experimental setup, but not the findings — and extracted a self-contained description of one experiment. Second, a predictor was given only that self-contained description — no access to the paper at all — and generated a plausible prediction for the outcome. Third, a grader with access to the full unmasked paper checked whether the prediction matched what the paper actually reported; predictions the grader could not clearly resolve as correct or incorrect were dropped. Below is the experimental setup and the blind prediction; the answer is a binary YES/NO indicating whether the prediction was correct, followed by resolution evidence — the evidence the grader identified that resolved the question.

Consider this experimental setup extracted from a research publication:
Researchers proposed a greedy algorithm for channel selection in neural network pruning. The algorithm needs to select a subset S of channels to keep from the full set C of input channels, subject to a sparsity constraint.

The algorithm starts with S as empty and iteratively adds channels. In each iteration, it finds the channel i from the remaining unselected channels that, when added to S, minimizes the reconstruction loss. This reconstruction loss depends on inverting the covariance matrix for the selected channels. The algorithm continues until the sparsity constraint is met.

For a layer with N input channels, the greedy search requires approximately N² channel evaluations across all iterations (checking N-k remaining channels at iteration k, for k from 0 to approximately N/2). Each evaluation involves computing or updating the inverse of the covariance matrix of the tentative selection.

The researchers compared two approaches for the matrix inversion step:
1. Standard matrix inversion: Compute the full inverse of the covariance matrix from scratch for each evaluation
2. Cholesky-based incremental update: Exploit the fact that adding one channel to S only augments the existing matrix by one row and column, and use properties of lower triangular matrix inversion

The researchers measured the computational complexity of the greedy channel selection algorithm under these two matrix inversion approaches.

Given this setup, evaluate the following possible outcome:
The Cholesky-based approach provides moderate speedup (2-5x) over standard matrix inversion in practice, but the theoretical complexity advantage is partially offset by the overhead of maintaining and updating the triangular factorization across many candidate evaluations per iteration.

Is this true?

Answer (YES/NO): NO